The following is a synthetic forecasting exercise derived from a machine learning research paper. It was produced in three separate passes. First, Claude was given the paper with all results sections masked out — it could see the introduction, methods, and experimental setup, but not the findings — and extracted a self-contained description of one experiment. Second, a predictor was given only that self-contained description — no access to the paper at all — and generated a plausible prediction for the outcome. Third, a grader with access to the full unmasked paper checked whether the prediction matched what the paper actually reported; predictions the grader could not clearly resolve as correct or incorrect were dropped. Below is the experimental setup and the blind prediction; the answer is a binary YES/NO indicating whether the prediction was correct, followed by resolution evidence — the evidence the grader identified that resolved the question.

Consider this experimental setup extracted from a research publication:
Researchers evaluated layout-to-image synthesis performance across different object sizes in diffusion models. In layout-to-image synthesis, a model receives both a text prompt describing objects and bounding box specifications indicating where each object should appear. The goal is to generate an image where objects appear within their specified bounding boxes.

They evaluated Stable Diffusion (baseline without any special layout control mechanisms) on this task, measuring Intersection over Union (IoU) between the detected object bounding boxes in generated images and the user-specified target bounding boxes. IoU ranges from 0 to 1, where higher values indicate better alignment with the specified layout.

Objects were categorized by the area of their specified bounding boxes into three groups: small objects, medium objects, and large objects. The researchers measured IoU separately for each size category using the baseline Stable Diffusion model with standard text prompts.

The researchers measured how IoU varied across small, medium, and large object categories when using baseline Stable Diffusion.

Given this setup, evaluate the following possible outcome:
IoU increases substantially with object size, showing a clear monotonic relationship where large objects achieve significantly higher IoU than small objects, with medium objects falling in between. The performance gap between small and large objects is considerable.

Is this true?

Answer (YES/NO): YES